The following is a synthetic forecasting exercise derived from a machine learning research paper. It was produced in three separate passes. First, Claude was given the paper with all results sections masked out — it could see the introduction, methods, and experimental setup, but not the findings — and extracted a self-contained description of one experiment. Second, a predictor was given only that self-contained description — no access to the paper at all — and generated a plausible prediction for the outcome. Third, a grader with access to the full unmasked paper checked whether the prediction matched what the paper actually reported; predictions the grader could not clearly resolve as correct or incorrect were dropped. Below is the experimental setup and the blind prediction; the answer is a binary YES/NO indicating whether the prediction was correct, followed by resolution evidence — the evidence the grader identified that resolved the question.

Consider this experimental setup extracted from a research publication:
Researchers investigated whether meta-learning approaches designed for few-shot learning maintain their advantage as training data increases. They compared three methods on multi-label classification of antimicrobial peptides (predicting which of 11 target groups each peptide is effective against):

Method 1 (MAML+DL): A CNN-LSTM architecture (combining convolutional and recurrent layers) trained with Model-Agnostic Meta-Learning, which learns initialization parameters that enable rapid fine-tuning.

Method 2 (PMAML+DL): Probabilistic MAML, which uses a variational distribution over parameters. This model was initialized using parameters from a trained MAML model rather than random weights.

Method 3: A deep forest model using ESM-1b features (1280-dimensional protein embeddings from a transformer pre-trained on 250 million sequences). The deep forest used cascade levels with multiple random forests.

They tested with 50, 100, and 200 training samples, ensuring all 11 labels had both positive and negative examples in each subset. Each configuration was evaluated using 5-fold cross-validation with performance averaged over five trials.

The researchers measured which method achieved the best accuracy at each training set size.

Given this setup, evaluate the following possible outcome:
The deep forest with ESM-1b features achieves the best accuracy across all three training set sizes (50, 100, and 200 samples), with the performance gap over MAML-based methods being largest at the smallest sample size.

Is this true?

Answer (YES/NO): NO